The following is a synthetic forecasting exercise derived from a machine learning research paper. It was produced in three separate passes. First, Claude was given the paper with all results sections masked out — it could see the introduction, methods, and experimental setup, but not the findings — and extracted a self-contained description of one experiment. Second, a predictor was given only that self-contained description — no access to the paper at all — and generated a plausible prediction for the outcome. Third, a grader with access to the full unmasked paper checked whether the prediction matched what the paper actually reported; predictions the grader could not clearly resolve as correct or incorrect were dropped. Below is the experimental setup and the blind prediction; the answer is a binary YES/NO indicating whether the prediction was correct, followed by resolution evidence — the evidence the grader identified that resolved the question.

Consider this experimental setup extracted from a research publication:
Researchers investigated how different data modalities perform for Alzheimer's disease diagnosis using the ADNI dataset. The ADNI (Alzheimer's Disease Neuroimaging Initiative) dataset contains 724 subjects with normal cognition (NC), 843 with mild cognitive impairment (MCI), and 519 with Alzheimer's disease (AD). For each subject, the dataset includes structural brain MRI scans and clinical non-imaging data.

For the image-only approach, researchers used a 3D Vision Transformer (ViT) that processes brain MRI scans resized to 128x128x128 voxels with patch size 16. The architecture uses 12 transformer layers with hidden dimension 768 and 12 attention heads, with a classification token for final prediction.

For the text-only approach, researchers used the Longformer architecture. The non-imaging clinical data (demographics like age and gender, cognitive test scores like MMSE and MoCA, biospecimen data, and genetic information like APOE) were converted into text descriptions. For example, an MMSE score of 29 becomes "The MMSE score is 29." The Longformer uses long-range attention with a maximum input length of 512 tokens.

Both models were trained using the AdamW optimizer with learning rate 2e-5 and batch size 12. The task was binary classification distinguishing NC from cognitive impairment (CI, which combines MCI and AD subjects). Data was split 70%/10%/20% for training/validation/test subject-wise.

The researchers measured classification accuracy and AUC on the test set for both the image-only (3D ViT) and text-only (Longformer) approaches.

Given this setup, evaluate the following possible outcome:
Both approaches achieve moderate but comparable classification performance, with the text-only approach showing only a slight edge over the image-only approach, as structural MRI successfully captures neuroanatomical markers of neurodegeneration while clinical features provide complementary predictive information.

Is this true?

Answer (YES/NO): NO